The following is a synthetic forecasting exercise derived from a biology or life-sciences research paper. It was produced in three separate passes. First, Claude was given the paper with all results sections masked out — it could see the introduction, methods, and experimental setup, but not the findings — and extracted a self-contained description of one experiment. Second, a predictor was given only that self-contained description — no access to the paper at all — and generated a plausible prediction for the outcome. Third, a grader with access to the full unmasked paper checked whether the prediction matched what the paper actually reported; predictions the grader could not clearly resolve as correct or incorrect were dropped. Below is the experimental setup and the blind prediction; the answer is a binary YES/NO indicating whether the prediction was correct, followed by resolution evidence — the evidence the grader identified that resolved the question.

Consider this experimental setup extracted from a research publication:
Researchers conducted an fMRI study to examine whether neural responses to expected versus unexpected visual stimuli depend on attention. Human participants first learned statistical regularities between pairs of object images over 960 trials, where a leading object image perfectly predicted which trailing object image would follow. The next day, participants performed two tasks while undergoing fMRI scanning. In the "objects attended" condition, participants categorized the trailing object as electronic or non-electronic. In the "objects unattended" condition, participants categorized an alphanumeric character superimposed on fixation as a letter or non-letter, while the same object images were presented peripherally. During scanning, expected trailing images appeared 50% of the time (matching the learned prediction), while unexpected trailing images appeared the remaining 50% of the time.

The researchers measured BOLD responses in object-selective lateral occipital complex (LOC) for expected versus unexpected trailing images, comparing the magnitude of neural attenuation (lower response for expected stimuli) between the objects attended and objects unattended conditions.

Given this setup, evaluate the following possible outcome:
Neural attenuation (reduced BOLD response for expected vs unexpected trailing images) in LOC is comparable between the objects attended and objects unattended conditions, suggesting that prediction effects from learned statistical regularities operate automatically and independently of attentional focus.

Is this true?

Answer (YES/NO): NO